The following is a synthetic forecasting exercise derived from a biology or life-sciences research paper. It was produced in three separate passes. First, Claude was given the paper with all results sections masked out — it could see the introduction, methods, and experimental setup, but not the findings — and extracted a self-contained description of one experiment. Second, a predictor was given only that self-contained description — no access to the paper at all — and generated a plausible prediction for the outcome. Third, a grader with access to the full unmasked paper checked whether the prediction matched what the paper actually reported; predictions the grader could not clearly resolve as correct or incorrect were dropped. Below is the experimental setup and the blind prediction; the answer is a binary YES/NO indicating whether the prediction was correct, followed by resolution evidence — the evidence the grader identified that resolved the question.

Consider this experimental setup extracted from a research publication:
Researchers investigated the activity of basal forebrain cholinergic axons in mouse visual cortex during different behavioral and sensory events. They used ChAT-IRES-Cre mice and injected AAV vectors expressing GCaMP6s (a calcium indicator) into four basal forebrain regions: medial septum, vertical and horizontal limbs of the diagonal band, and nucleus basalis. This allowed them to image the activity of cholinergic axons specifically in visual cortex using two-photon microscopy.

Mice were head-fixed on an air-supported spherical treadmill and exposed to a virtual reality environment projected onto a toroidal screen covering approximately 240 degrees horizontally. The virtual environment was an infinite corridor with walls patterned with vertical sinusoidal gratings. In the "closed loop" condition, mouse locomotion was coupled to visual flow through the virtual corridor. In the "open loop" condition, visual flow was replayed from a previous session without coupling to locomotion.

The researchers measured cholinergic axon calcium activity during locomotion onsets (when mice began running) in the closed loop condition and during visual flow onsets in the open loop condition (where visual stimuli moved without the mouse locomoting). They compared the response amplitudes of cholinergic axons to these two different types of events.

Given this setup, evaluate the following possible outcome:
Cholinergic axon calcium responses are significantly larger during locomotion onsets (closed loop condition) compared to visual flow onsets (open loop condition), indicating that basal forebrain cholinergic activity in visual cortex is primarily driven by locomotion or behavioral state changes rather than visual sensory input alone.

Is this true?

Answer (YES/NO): YES